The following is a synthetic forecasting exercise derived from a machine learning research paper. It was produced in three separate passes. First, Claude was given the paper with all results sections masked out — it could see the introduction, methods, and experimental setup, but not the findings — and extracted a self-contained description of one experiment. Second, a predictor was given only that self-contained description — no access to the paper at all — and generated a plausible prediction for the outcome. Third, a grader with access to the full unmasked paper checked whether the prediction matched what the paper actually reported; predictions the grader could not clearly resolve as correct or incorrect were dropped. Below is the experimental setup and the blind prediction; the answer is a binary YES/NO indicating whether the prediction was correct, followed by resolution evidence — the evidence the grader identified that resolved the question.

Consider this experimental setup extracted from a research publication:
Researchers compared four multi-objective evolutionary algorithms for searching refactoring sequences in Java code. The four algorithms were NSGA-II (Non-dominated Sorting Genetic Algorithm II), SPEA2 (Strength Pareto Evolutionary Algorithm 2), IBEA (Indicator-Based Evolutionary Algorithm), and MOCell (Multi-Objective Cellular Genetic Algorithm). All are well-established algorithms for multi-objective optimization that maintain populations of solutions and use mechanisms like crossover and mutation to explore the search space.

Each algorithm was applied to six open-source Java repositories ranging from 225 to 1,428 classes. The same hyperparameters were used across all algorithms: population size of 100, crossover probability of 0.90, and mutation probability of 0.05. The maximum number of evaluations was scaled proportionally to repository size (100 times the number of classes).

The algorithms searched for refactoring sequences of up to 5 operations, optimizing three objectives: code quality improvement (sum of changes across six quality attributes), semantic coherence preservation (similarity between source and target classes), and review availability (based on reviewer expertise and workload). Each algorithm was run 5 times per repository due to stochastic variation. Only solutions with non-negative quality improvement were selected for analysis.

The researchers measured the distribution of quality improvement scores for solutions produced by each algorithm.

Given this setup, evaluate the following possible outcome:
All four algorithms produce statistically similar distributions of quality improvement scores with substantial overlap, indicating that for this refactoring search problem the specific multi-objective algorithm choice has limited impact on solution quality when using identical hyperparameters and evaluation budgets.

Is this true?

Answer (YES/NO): NO